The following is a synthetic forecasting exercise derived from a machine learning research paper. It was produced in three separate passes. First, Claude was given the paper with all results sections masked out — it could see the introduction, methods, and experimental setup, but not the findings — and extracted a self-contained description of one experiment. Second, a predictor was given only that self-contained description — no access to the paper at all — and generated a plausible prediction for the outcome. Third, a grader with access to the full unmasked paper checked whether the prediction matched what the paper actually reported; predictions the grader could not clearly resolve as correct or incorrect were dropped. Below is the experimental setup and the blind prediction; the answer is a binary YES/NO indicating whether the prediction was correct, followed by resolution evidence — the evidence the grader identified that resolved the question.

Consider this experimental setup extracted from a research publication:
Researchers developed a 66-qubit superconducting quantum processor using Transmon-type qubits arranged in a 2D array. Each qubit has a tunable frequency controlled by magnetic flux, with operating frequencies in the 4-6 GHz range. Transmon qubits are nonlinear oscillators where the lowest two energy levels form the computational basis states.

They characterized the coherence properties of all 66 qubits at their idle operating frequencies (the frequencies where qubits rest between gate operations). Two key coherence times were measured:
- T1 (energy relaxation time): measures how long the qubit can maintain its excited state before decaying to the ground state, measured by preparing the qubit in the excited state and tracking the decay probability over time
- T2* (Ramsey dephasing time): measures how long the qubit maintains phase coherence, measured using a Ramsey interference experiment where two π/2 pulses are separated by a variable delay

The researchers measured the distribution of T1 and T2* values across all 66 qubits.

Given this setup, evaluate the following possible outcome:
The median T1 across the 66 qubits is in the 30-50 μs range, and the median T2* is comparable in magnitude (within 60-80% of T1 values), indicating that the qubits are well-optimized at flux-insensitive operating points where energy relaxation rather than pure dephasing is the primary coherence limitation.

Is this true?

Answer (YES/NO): NO